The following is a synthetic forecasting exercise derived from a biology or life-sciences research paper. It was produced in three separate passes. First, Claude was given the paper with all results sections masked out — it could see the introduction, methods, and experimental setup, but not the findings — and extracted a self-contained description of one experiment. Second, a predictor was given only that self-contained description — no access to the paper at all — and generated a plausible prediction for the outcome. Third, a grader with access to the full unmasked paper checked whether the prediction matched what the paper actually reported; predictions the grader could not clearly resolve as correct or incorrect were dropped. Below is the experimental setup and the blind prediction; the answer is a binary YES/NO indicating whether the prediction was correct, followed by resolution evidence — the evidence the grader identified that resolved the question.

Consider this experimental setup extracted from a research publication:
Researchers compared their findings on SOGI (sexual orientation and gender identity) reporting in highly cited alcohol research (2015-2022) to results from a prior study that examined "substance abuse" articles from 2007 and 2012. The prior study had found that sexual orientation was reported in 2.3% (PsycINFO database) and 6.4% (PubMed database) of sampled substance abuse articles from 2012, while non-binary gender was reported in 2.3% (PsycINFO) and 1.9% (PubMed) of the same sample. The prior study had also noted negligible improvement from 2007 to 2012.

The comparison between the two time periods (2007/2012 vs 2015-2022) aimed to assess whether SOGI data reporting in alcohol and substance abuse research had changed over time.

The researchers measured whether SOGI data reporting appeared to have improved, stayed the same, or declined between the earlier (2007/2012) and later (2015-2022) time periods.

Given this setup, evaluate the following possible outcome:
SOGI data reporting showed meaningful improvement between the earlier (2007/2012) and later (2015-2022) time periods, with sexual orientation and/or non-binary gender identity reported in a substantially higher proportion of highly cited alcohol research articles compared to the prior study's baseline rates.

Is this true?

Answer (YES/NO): NO